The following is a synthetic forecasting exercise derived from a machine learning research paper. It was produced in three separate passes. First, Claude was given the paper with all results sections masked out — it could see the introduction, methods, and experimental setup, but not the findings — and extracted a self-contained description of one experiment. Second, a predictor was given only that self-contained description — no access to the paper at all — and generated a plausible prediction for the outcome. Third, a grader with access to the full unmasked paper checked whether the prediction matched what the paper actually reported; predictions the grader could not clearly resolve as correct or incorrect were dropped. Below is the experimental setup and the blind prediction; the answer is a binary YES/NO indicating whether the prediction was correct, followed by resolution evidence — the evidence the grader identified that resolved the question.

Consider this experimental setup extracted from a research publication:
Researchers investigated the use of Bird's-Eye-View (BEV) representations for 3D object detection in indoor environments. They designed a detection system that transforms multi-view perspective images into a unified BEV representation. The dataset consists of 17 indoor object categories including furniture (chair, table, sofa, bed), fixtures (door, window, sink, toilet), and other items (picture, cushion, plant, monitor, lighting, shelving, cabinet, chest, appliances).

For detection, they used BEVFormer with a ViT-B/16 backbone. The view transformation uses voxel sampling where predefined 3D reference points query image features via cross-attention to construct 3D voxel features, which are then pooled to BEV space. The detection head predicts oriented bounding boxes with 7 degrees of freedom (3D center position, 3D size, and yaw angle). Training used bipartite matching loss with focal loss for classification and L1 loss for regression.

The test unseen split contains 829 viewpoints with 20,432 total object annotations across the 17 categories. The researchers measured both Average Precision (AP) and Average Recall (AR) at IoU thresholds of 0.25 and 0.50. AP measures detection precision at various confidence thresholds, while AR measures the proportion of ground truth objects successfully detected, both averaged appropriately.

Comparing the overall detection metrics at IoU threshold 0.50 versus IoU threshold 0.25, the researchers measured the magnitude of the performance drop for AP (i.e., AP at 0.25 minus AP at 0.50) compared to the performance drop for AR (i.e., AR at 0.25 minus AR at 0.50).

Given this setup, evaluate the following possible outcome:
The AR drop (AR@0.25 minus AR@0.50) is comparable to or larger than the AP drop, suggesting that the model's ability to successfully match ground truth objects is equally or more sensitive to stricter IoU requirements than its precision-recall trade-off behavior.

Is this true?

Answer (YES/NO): NO